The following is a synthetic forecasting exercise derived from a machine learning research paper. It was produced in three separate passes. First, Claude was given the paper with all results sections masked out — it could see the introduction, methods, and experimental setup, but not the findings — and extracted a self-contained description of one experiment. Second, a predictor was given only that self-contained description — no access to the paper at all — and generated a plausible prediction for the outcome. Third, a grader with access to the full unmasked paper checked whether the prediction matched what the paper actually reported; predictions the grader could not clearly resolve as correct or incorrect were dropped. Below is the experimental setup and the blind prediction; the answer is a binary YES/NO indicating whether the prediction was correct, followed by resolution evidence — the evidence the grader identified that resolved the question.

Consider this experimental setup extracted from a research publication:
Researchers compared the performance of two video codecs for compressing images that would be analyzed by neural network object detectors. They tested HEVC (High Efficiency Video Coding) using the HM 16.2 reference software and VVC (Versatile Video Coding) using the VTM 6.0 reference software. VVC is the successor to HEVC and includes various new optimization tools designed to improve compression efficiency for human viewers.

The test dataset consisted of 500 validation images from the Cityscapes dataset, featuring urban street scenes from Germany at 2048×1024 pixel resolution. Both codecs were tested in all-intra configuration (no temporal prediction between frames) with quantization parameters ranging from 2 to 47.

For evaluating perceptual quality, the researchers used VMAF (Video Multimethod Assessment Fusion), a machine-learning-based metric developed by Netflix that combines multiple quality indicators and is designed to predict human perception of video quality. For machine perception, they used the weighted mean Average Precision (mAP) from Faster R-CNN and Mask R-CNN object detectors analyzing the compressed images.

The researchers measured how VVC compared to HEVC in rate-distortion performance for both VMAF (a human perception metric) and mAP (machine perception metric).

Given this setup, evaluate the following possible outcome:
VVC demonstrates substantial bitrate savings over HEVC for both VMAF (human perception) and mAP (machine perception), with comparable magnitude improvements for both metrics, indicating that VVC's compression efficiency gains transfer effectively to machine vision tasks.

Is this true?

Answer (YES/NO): NO